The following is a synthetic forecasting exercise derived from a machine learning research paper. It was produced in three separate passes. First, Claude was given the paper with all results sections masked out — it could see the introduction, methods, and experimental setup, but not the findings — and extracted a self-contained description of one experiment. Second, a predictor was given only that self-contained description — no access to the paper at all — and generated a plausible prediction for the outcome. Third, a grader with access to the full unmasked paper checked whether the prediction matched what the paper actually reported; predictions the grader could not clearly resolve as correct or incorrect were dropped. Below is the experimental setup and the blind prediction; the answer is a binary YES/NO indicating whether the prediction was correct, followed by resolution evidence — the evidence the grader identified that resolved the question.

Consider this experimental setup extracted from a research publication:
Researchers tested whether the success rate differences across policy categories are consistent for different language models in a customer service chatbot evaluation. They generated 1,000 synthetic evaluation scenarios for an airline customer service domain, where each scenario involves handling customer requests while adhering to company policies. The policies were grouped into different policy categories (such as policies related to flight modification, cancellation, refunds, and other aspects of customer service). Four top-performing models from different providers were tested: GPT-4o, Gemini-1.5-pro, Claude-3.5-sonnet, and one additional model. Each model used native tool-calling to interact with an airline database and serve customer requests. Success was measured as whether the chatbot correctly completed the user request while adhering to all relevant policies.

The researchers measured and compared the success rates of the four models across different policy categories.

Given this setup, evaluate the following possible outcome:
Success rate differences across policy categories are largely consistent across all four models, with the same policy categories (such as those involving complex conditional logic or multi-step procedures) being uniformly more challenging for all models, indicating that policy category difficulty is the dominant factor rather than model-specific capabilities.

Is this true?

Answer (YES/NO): NO